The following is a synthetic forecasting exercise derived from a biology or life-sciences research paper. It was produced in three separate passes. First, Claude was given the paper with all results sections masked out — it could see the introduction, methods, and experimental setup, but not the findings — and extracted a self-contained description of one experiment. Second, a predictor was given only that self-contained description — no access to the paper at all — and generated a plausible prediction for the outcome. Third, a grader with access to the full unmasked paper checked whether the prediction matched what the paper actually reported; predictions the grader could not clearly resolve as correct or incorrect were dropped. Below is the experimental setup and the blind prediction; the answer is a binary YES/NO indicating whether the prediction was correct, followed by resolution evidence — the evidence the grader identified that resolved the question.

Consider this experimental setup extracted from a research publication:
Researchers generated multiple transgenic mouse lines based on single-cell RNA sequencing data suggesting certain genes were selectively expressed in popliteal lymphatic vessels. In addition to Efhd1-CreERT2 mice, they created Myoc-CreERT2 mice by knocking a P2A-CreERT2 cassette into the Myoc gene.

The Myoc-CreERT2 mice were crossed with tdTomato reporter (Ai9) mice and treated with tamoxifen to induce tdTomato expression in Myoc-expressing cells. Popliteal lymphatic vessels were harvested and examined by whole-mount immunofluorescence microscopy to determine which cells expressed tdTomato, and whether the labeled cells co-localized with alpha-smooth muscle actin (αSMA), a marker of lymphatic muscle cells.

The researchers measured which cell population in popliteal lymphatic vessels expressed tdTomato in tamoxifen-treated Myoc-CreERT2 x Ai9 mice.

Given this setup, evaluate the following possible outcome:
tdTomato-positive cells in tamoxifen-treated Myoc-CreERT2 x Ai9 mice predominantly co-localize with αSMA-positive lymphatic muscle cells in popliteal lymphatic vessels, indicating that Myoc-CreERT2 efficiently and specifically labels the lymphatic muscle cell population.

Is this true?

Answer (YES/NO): NO